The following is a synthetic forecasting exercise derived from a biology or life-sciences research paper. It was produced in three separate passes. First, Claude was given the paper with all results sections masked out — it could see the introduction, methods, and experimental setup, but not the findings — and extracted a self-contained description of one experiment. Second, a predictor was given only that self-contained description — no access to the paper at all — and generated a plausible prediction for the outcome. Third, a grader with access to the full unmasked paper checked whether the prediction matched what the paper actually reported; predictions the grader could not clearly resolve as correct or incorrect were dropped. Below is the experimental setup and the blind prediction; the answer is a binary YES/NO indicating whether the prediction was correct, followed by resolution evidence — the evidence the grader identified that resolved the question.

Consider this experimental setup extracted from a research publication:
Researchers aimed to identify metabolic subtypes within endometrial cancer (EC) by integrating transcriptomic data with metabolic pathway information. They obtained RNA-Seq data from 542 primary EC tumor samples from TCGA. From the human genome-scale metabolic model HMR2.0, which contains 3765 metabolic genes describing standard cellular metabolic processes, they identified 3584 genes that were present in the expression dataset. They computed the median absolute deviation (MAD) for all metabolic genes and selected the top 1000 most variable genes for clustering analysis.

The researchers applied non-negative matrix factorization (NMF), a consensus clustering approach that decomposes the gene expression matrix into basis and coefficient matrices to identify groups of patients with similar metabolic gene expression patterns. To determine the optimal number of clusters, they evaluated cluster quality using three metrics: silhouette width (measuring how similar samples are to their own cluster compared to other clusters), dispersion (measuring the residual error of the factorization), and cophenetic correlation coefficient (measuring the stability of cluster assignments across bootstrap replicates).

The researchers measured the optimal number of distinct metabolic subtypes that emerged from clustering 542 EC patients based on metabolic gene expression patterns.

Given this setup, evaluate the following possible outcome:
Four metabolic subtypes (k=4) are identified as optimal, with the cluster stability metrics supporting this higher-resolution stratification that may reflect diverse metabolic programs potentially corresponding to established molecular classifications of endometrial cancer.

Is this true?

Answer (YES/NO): NO